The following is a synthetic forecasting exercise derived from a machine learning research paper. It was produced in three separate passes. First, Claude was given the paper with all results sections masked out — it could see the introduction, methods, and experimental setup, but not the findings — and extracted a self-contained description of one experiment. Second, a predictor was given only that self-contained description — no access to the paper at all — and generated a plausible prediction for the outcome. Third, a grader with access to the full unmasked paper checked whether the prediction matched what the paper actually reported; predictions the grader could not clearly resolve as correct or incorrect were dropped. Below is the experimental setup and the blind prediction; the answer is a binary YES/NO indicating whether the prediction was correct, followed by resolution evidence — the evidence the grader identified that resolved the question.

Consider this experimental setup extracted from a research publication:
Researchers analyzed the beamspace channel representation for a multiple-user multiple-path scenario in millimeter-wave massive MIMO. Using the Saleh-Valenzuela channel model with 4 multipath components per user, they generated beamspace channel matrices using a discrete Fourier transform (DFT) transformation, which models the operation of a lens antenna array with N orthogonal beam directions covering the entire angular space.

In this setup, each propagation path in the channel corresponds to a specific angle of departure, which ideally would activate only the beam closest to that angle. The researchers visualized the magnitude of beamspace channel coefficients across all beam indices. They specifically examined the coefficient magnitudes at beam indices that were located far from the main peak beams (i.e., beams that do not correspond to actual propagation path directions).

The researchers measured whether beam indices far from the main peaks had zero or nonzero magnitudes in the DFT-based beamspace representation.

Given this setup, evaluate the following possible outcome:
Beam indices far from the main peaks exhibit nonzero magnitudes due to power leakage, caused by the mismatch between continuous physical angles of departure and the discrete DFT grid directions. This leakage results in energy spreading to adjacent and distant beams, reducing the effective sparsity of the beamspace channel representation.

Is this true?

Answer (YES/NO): YES